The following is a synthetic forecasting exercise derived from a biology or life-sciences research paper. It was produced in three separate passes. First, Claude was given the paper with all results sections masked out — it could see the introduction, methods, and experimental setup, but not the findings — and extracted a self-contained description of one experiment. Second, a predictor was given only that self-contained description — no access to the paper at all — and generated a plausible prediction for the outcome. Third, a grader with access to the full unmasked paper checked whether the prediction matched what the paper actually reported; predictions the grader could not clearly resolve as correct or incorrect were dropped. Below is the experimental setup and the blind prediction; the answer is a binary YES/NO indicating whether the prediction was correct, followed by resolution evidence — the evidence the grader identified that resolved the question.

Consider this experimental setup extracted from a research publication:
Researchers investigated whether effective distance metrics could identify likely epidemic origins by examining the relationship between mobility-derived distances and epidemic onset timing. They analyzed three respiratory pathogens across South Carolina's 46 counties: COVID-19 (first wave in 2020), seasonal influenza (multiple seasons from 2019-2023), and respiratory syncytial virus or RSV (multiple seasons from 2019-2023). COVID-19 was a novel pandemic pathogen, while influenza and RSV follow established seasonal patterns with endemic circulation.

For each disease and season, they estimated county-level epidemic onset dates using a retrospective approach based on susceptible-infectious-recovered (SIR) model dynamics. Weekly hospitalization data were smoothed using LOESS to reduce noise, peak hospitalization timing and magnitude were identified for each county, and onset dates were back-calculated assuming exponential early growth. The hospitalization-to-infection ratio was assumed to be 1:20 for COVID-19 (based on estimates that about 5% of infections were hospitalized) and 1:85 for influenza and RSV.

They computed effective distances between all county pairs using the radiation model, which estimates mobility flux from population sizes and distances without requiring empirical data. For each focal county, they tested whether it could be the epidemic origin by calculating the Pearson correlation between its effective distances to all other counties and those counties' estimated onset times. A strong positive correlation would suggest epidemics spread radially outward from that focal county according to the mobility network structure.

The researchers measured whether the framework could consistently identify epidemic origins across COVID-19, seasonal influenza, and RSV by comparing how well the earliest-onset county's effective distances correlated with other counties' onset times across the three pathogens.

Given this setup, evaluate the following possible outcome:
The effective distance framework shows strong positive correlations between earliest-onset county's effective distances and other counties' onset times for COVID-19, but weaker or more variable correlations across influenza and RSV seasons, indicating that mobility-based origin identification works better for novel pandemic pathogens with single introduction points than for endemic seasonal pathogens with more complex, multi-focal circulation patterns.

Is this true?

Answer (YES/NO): NO